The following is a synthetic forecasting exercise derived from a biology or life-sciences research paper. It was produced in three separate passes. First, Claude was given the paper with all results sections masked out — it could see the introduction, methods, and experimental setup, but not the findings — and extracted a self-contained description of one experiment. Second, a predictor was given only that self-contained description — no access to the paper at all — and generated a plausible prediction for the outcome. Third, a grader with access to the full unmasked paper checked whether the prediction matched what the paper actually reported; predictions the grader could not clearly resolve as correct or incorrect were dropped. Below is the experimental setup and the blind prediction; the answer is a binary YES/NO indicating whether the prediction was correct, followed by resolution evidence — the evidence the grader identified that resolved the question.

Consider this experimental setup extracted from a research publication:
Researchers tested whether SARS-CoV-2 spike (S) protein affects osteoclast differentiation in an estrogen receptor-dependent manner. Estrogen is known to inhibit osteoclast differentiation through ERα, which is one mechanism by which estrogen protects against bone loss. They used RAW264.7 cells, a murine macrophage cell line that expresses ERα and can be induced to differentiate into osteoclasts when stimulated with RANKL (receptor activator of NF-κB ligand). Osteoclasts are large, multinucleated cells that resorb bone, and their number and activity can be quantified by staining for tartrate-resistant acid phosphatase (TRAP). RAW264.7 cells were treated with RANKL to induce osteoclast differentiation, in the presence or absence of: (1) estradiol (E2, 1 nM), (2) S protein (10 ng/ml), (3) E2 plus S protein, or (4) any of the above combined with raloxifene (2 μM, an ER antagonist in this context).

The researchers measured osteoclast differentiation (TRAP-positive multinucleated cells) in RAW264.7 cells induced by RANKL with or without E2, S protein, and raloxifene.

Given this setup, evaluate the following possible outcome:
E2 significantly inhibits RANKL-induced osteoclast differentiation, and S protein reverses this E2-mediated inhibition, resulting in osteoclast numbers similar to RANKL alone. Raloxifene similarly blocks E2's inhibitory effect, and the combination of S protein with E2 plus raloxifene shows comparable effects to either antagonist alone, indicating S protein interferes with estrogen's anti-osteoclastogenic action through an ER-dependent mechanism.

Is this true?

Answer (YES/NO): NO